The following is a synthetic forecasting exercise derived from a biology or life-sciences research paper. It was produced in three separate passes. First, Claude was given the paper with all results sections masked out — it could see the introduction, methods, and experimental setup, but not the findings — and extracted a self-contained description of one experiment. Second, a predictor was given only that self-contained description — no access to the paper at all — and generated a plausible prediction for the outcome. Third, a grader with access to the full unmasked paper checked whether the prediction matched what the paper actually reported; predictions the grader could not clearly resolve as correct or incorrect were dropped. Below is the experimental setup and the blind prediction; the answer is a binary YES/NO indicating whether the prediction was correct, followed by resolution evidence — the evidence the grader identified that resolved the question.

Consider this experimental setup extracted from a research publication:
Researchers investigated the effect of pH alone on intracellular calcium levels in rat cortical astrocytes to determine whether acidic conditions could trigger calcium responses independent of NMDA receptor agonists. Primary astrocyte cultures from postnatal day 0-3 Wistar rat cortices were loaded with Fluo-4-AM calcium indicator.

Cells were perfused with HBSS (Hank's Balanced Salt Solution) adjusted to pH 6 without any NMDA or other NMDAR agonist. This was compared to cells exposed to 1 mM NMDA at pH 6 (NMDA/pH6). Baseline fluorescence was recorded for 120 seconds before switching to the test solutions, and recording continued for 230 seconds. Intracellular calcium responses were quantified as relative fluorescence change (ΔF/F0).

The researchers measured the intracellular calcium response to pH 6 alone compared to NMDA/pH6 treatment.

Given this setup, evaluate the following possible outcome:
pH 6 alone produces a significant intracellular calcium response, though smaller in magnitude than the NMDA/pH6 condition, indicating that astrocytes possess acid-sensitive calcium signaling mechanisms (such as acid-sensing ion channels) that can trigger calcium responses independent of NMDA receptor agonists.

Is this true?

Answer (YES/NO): NO